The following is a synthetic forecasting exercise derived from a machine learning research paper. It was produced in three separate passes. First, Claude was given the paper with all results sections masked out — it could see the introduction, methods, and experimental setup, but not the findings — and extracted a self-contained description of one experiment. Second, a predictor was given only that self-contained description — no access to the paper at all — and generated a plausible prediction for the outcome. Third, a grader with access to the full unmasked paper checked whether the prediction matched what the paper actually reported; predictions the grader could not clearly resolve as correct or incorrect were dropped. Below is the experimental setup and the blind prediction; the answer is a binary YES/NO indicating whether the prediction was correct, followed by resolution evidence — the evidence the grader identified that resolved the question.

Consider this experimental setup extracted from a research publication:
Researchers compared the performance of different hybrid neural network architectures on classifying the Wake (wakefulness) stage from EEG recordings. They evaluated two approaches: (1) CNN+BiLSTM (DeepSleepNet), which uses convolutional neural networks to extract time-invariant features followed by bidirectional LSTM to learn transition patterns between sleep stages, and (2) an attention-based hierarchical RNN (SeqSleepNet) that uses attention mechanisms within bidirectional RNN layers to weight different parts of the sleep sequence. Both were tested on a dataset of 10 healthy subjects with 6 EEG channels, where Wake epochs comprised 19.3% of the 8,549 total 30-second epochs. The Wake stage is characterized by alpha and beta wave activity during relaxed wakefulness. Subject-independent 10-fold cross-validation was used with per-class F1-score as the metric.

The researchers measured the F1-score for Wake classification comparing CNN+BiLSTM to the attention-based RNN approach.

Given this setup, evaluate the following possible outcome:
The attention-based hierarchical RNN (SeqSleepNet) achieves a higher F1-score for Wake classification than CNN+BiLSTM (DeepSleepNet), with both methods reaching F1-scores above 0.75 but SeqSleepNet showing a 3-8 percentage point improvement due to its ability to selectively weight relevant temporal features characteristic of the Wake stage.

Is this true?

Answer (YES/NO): NO